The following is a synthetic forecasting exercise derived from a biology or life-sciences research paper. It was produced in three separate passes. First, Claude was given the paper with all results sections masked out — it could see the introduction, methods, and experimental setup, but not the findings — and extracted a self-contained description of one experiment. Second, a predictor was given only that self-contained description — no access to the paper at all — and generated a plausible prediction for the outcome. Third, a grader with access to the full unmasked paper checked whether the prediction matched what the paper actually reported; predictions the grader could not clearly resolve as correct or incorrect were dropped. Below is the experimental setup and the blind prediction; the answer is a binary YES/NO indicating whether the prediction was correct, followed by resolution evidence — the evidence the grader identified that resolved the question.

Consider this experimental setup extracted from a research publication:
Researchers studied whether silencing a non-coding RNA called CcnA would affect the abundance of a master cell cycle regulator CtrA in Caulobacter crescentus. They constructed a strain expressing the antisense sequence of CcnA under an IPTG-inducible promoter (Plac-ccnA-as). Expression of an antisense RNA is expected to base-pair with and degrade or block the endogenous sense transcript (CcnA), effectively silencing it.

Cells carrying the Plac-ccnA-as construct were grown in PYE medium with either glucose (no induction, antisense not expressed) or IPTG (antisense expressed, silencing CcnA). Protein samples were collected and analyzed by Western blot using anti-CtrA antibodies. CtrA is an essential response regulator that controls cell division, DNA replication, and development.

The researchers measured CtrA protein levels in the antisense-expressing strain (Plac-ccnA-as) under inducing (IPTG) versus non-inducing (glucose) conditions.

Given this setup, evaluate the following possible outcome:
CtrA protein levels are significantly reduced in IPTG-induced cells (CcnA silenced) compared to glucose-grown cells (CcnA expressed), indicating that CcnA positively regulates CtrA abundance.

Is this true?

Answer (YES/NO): YES